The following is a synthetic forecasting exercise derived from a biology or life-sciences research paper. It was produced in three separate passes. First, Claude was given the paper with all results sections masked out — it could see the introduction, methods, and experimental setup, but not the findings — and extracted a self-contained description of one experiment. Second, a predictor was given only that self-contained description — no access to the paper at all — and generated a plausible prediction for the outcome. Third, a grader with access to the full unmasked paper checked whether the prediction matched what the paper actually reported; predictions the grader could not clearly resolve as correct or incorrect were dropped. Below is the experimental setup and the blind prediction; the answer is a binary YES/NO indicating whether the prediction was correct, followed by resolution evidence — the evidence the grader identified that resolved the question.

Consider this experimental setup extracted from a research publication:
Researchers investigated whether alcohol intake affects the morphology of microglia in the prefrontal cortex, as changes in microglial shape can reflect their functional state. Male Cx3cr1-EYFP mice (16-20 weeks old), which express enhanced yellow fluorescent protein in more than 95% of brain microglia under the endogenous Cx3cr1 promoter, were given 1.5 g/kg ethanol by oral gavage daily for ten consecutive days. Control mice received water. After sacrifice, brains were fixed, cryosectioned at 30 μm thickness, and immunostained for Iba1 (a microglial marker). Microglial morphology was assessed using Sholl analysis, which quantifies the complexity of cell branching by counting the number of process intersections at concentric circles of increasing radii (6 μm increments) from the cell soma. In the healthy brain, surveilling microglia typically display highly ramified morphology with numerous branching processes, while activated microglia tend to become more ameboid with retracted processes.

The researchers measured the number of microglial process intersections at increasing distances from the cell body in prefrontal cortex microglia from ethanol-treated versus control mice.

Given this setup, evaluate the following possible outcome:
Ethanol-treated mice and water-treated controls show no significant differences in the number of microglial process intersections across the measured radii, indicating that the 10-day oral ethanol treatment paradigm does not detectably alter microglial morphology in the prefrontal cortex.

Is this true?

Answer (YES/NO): NO